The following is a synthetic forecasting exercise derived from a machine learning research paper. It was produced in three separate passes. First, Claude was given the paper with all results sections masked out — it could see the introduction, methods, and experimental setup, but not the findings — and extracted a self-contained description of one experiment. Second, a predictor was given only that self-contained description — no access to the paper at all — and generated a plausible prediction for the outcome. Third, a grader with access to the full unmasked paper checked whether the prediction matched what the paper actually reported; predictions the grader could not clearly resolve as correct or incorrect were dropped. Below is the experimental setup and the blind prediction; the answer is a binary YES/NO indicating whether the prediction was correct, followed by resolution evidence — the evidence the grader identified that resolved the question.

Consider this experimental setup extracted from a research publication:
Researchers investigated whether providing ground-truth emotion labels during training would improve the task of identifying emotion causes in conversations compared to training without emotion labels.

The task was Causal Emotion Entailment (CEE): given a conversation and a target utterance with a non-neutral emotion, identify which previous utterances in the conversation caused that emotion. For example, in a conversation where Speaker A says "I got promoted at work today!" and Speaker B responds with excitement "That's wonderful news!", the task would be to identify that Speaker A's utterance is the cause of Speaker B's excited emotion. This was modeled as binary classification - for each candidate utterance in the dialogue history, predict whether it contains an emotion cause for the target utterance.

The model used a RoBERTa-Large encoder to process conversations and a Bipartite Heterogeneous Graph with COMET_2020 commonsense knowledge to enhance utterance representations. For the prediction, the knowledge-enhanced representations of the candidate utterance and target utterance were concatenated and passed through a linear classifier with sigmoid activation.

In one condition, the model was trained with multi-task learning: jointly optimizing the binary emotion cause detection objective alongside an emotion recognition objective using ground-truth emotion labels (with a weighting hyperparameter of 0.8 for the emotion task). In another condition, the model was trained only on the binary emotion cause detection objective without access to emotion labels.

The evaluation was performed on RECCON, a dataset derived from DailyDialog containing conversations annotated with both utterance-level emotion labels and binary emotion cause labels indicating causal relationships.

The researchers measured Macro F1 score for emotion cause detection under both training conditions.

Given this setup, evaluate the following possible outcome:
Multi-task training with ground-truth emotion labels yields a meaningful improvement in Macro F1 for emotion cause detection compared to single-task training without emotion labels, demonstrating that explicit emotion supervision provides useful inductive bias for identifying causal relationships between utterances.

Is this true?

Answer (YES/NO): NO